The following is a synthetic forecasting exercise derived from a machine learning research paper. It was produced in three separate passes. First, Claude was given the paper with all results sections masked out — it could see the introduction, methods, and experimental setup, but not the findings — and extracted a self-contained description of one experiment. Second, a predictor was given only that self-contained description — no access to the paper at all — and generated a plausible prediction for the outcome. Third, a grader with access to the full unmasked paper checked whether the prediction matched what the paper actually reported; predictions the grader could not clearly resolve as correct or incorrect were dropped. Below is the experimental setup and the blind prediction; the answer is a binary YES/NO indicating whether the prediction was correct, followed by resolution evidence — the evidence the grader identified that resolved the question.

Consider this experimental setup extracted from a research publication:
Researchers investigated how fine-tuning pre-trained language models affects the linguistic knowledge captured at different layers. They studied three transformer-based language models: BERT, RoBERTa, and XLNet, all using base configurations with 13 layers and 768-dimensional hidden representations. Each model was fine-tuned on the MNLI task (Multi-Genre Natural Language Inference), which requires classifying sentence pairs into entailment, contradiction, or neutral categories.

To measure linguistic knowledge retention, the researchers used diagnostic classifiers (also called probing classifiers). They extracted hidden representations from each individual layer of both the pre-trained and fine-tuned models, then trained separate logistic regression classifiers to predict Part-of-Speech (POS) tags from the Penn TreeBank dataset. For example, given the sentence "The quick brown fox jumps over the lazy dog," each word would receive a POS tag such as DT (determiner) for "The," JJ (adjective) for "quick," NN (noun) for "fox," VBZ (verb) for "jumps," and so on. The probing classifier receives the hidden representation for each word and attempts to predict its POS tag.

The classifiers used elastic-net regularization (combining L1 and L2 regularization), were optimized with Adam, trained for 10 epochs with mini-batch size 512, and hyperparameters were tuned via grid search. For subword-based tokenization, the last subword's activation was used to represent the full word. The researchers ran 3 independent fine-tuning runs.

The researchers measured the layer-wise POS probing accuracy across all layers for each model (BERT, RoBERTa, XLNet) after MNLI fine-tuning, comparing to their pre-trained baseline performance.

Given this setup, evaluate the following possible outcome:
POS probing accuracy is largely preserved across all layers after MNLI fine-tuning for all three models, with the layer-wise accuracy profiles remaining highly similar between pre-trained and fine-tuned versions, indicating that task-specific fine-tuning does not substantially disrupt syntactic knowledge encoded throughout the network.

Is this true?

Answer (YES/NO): NO